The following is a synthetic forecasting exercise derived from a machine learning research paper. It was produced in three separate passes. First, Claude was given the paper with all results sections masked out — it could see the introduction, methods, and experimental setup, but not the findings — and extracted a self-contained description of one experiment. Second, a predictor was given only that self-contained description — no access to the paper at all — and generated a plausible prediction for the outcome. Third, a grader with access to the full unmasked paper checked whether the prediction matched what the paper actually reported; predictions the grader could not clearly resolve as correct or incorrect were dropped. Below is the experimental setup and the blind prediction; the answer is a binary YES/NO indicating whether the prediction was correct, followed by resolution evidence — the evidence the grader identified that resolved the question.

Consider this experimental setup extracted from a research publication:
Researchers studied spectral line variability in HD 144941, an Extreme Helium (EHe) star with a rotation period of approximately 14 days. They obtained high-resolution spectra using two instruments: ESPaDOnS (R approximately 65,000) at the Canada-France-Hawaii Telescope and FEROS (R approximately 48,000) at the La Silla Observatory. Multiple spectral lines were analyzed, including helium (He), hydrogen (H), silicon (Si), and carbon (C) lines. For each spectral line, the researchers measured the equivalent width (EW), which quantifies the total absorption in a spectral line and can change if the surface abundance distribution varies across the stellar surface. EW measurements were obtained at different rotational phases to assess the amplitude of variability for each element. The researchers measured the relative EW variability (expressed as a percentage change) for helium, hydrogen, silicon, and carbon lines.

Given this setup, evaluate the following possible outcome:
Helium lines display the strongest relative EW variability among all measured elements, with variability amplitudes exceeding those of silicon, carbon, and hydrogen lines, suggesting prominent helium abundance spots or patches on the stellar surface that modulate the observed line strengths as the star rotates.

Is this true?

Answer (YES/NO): NO